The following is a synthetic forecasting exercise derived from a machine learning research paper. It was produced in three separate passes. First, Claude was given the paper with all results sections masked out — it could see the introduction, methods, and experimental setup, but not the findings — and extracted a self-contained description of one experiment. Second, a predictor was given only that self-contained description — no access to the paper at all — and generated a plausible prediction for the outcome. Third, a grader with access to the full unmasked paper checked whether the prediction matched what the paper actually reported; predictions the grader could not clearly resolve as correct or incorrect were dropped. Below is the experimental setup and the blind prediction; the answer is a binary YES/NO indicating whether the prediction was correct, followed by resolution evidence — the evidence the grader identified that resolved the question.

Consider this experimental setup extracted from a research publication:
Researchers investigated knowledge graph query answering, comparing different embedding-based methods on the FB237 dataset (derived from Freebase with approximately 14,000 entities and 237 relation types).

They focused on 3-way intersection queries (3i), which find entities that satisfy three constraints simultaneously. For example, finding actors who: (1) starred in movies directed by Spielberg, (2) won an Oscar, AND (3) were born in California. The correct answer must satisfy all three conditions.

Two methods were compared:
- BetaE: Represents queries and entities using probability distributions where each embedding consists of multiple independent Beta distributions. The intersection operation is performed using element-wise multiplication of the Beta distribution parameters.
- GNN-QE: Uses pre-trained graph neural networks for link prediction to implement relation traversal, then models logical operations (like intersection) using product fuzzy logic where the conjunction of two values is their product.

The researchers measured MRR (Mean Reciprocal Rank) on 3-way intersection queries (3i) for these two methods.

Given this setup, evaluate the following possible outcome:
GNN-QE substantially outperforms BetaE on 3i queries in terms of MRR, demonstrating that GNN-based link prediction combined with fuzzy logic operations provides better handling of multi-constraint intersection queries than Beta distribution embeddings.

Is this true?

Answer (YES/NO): YES